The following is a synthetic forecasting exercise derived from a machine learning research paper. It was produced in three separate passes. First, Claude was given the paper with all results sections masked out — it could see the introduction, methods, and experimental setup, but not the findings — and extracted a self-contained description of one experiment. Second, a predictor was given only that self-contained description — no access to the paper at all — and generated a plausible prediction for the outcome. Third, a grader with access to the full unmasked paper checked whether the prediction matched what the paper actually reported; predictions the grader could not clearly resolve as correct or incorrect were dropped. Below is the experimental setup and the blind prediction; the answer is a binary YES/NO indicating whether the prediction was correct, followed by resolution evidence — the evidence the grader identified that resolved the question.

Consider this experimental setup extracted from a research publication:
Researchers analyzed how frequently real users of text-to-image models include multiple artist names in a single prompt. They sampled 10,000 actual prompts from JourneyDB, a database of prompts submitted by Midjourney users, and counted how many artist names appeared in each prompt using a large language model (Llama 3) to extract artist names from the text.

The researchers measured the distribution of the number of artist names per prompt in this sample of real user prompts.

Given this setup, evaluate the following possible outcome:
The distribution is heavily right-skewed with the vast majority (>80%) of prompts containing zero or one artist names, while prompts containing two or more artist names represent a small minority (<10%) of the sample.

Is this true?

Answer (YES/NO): NO